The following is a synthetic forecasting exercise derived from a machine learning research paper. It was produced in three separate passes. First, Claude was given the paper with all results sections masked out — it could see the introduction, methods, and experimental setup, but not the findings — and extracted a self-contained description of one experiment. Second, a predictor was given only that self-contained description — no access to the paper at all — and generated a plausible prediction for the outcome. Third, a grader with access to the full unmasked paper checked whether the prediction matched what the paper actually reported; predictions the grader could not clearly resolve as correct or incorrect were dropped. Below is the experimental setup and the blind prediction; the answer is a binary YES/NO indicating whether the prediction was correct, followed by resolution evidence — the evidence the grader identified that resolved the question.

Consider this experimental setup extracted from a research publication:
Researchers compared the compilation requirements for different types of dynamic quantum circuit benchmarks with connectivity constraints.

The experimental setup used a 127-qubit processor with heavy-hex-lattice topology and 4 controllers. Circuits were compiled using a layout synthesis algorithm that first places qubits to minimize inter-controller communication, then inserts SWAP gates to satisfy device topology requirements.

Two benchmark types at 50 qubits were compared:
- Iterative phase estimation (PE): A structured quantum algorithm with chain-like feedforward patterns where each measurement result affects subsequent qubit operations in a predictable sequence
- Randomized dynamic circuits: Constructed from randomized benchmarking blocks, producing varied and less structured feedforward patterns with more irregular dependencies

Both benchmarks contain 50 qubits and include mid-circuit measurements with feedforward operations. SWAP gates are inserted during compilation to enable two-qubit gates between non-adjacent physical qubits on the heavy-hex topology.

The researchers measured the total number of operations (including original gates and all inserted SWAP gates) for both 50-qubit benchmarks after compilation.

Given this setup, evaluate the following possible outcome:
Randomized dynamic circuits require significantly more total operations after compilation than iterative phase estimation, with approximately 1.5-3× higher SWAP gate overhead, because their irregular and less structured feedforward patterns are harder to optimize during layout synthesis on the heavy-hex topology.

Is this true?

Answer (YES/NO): NO